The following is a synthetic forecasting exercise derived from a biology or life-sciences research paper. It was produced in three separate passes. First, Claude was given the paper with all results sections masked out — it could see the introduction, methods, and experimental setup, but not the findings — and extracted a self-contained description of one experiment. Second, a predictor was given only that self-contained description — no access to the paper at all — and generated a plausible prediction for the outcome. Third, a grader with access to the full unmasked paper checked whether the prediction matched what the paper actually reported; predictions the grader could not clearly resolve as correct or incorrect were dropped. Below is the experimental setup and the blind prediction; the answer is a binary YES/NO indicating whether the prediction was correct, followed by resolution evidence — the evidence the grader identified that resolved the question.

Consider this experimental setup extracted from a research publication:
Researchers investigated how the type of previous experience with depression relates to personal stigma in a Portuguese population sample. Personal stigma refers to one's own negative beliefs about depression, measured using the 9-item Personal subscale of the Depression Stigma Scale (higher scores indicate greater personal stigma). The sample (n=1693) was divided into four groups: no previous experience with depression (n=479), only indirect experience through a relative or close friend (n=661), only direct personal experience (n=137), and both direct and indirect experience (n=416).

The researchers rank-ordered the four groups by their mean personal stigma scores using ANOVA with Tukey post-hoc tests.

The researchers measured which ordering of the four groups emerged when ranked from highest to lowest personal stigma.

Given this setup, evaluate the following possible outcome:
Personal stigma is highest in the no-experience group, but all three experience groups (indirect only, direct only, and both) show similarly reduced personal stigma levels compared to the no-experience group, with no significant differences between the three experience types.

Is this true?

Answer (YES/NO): NO